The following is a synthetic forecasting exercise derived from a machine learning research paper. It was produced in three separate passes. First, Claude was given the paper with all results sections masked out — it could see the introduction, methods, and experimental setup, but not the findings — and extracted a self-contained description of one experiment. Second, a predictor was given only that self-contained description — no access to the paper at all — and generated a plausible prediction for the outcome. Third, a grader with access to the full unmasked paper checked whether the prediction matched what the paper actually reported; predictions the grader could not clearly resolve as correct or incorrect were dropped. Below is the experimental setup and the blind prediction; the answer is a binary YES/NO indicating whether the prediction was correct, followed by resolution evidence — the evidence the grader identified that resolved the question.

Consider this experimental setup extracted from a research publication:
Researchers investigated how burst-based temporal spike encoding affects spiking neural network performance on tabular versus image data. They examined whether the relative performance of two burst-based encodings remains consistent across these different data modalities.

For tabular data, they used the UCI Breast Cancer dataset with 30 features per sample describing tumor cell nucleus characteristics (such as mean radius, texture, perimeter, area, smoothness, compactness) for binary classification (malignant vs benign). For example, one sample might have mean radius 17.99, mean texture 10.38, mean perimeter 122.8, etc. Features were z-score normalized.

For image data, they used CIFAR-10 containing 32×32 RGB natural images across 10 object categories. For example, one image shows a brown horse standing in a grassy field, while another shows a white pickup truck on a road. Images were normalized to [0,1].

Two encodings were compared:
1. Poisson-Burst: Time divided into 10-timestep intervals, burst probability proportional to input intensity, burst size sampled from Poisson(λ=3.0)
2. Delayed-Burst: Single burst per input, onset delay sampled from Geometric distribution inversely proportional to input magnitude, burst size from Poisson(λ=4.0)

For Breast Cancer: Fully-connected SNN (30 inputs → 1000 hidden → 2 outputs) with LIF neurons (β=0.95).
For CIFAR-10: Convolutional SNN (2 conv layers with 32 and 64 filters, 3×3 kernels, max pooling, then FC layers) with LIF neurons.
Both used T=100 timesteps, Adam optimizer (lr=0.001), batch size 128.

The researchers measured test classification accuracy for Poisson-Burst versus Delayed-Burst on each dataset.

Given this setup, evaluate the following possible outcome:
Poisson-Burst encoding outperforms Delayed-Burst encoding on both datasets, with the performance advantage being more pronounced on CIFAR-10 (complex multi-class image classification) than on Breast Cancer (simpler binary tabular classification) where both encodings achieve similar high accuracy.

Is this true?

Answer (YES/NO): NO